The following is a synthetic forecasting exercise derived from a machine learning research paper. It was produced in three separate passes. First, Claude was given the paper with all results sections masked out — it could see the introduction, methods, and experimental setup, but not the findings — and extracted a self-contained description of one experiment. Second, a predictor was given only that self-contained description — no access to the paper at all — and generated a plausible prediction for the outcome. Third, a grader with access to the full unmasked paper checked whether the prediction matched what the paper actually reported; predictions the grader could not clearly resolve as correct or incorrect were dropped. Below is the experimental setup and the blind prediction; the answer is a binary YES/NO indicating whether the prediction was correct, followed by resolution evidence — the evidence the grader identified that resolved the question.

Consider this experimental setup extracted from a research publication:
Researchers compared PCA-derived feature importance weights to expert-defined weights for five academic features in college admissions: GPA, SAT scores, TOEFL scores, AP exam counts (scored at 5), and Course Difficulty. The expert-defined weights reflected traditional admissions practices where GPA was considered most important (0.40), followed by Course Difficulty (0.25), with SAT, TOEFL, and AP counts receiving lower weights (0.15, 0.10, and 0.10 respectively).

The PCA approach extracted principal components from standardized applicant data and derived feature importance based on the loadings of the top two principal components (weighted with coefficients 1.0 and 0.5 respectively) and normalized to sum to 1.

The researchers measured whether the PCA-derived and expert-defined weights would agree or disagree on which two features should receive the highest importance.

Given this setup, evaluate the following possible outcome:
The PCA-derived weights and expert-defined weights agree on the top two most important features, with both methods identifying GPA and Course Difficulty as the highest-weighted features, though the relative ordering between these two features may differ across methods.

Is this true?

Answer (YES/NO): NO